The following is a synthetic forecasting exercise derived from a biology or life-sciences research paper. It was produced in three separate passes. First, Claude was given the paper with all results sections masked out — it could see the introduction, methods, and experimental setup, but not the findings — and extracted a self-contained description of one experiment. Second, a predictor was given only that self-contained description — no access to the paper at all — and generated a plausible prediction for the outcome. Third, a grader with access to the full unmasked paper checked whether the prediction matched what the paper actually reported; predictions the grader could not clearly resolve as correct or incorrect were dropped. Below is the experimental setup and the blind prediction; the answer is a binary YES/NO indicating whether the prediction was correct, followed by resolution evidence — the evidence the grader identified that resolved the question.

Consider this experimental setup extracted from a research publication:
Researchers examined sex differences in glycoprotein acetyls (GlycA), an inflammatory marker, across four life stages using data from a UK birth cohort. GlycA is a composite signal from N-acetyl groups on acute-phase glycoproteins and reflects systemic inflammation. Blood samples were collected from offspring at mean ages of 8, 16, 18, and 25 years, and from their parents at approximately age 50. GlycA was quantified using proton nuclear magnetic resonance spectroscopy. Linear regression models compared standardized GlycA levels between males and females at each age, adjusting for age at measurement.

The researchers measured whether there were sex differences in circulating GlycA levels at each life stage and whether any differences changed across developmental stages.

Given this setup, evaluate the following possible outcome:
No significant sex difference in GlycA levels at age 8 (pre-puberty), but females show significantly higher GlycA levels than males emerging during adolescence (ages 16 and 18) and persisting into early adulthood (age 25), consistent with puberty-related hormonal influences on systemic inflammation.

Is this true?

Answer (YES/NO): NO